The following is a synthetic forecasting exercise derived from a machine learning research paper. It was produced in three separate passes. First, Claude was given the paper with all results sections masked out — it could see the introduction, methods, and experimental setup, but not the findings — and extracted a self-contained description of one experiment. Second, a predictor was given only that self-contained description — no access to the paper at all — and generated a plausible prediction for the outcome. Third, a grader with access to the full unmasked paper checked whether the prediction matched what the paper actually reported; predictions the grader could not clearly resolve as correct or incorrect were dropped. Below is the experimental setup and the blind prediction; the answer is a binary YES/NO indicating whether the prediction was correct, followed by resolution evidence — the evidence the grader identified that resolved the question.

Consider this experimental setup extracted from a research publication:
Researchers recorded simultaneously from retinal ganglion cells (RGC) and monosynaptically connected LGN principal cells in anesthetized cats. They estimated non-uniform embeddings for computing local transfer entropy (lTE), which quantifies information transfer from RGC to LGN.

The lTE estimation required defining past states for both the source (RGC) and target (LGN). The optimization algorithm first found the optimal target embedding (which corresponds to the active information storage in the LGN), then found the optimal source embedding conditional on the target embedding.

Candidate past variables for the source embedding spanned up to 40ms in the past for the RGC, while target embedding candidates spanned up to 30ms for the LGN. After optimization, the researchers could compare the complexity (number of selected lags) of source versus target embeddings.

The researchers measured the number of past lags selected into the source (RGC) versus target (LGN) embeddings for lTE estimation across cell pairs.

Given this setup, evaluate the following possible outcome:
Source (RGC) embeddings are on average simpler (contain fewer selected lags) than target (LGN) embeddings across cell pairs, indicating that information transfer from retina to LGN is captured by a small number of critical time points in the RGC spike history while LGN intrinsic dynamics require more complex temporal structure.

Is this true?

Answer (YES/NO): YES